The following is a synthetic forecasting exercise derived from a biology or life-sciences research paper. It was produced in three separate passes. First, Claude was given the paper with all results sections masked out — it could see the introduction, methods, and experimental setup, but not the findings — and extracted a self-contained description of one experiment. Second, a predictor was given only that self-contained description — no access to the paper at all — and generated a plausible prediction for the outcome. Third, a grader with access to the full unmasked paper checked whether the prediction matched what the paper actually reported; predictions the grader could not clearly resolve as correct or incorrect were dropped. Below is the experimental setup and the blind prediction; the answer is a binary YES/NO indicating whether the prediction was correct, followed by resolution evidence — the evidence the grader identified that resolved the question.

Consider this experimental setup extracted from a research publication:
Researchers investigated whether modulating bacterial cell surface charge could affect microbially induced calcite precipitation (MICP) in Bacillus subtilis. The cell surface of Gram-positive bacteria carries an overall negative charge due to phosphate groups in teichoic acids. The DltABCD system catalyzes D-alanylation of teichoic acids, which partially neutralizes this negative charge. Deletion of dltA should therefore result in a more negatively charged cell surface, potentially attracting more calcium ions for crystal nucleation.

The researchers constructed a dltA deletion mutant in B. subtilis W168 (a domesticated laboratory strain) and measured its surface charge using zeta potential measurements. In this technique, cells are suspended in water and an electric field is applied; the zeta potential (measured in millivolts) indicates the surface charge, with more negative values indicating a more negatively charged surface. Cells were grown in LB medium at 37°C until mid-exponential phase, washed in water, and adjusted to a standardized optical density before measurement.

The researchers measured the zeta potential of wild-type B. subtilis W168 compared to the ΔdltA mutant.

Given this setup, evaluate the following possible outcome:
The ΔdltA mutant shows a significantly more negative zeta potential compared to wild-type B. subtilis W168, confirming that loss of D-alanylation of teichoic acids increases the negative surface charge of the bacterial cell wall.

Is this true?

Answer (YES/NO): NO